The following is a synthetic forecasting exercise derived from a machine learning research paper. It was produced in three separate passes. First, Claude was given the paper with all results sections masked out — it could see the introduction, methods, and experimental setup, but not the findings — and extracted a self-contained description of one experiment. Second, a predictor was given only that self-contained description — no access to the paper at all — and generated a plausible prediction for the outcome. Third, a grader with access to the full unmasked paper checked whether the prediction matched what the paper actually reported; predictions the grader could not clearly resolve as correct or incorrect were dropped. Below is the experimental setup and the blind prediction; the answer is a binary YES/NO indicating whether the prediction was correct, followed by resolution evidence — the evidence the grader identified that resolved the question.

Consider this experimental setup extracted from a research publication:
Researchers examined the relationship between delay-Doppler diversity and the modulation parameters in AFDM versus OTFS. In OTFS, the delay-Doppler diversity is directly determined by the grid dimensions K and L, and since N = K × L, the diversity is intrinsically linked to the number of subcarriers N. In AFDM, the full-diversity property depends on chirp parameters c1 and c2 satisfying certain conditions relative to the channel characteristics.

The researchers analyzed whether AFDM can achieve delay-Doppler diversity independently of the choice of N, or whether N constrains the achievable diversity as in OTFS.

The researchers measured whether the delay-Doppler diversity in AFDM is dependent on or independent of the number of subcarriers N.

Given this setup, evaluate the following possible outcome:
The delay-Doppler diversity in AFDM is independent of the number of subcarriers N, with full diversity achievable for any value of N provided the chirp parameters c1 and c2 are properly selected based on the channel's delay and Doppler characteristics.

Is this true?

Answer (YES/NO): YES